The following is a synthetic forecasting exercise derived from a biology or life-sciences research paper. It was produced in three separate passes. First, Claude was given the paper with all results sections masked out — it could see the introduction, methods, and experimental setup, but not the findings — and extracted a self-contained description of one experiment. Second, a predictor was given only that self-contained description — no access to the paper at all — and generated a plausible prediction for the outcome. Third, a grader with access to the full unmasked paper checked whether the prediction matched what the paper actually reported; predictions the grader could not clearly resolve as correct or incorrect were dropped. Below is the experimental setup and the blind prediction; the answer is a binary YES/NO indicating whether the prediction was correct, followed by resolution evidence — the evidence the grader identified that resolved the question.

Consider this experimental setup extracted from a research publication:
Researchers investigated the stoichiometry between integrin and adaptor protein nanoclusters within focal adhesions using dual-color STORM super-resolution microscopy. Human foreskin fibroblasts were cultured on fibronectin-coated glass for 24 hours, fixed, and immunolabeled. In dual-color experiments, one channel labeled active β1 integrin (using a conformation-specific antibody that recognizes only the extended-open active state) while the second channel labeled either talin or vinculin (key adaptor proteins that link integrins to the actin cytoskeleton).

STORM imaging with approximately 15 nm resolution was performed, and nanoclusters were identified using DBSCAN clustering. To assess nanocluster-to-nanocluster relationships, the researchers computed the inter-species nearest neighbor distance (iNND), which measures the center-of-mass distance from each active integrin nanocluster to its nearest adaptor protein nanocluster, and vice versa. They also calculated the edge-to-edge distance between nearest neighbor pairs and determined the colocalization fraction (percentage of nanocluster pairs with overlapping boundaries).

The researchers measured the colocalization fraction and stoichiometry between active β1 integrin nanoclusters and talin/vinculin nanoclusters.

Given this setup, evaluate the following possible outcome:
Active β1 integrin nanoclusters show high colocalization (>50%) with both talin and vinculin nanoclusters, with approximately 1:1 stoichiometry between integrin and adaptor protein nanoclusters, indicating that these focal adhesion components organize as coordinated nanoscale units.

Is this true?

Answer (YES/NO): NO